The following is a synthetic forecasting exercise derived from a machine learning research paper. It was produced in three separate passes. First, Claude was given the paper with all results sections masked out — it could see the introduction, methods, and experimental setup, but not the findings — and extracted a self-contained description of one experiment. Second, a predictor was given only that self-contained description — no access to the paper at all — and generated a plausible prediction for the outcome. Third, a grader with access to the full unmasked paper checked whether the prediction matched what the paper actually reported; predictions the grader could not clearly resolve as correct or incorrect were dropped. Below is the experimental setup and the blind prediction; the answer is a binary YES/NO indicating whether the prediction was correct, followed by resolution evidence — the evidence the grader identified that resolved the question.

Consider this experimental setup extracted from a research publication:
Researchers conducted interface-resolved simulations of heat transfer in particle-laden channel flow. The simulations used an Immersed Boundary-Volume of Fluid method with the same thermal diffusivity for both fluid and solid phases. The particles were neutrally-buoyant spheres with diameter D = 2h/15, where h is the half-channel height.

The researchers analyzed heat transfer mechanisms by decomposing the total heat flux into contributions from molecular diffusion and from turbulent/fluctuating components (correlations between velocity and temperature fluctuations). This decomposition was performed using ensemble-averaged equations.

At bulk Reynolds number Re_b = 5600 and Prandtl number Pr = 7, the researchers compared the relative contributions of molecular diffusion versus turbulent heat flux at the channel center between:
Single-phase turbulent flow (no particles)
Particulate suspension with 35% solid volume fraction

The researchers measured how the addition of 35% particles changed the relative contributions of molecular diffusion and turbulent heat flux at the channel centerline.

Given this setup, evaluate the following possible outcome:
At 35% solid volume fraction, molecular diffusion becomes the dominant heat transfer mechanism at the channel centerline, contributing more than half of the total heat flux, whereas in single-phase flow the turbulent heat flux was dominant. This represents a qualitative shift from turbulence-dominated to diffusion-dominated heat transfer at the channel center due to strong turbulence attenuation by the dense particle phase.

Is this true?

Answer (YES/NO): YES